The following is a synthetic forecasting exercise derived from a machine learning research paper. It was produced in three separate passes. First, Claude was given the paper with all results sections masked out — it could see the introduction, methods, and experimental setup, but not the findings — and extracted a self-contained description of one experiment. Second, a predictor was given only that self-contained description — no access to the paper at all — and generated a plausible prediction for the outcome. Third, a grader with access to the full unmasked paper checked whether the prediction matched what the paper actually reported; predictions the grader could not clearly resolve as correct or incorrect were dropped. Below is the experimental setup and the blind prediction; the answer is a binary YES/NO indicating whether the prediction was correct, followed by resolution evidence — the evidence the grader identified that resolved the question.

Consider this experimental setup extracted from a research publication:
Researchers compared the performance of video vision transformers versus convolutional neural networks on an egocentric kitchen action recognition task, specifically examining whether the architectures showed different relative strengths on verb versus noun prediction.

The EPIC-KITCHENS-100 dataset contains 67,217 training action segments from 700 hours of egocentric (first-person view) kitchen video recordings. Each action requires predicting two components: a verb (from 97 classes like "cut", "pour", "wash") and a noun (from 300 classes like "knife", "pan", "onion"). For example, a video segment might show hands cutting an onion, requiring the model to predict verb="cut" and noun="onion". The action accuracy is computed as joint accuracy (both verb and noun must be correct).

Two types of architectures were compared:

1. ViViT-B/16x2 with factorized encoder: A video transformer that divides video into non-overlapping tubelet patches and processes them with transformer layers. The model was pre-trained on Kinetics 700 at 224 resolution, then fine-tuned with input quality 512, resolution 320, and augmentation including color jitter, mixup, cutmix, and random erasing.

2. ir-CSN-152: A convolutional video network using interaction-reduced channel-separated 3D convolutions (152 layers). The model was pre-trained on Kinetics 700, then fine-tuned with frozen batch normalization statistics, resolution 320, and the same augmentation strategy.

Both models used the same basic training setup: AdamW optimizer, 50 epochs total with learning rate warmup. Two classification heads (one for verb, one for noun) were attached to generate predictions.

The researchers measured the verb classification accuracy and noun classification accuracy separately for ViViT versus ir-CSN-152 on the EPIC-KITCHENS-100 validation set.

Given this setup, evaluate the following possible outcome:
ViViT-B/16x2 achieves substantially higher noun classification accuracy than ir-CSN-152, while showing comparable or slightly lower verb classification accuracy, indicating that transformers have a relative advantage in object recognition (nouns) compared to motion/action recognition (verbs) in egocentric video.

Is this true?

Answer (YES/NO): YES